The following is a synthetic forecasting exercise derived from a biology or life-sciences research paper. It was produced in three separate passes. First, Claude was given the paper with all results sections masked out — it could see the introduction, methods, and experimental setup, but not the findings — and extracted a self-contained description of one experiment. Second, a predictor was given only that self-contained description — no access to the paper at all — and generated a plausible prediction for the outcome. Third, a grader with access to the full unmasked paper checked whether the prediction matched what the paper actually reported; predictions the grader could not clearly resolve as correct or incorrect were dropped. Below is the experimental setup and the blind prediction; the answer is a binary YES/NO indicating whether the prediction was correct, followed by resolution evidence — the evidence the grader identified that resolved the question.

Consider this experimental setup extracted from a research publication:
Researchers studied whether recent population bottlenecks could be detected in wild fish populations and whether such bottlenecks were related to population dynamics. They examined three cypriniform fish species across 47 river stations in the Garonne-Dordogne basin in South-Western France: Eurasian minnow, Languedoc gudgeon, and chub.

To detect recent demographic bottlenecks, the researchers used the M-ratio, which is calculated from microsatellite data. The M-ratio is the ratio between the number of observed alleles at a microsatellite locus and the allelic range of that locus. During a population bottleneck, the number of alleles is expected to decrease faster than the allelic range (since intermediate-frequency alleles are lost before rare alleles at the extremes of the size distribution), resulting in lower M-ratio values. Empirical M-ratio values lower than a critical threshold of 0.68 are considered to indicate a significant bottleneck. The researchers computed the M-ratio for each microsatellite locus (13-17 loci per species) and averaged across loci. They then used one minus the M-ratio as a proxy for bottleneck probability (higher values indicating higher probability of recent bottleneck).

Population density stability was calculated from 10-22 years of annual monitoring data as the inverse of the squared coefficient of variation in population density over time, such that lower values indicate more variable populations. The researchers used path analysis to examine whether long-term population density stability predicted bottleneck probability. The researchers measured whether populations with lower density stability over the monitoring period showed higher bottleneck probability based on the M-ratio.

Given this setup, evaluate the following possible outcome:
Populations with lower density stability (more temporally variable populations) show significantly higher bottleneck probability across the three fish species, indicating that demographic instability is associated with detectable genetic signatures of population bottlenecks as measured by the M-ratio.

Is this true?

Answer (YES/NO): NO